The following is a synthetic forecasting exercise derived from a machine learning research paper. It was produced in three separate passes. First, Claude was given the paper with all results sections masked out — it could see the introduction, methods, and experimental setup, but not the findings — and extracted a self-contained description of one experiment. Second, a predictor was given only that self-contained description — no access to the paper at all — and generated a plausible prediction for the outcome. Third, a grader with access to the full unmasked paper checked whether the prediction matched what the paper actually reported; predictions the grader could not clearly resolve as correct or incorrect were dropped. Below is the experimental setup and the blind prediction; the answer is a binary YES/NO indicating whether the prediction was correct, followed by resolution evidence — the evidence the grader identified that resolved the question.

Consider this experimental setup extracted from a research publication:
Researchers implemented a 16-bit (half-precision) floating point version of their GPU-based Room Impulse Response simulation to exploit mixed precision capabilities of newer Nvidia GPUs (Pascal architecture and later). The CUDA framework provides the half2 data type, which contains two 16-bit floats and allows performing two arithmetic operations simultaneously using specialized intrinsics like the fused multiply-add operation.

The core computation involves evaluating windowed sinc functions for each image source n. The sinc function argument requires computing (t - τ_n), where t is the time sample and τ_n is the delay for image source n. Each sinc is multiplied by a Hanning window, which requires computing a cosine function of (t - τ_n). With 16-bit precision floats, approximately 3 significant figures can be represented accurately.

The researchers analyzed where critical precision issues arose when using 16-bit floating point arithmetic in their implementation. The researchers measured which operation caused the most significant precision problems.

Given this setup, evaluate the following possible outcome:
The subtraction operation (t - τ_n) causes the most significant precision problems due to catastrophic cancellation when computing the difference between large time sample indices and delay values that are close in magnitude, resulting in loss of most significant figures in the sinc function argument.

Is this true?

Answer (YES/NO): YES